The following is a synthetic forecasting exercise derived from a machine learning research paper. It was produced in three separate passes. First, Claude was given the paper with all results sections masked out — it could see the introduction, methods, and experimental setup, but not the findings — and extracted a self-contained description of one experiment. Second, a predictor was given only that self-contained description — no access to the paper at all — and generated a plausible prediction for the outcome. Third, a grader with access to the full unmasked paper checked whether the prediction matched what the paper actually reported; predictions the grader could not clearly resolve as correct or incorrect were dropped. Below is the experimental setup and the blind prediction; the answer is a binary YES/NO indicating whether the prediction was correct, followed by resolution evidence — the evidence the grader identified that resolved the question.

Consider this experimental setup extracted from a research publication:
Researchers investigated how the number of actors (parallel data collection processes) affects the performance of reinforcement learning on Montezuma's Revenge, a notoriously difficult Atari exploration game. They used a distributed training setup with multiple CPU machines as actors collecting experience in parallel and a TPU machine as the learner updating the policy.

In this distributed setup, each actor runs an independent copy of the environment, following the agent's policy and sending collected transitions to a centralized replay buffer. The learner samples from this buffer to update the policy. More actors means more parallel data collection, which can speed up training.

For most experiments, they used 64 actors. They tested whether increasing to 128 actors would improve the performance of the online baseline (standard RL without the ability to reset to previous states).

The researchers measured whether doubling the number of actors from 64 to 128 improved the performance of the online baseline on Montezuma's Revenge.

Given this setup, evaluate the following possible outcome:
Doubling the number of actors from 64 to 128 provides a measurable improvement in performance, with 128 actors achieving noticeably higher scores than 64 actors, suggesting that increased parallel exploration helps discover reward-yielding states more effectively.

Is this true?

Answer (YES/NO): NO